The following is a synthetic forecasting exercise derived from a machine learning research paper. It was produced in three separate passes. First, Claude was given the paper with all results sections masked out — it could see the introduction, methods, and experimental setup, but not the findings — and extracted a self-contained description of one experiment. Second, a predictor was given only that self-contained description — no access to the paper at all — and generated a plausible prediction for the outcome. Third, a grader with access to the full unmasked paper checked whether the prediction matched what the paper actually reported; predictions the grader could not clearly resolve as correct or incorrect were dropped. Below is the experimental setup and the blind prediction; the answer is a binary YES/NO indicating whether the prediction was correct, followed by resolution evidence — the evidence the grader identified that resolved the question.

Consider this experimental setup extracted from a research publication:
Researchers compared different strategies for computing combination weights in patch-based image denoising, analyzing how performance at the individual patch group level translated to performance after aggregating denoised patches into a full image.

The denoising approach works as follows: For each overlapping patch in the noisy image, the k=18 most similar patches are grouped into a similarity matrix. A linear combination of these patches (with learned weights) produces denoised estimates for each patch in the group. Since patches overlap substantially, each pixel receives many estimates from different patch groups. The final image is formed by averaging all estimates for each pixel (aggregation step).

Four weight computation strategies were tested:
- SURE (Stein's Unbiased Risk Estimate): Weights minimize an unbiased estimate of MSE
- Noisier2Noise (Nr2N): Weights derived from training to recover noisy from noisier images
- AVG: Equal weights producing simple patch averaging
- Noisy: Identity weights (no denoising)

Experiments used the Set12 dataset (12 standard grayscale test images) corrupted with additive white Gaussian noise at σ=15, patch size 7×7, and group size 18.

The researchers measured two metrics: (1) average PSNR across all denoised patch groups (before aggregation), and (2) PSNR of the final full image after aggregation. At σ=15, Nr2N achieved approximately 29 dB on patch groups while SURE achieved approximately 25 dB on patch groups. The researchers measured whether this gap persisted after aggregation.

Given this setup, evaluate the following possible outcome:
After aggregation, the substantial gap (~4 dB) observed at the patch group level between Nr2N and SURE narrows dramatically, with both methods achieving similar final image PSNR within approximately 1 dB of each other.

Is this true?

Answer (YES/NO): NO